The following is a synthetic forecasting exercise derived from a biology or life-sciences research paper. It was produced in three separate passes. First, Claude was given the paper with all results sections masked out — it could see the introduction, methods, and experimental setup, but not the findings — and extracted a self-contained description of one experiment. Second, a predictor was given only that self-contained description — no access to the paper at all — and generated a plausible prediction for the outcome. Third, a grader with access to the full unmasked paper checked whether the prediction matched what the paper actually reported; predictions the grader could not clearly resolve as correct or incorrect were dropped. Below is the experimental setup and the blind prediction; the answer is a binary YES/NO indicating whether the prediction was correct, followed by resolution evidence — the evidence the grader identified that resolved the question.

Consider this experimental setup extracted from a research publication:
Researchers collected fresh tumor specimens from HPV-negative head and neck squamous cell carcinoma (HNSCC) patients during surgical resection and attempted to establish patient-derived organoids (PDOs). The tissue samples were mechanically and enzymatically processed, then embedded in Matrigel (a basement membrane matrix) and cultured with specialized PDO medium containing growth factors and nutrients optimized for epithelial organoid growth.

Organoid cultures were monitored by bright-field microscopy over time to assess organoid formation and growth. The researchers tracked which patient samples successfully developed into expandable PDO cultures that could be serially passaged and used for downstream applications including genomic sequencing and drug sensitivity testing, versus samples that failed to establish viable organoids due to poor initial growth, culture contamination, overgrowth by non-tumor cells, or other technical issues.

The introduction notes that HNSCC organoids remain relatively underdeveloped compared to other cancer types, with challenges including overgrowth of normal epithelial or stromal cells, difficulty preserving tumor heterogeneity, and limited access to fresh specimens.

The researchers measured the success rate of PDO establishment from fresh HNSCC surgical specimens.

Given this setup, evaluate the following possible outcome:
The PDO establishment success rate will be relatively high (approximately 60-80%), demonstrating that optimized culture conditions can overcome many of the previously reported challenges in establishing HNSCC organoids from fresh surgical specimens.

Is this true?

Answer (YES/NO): NO